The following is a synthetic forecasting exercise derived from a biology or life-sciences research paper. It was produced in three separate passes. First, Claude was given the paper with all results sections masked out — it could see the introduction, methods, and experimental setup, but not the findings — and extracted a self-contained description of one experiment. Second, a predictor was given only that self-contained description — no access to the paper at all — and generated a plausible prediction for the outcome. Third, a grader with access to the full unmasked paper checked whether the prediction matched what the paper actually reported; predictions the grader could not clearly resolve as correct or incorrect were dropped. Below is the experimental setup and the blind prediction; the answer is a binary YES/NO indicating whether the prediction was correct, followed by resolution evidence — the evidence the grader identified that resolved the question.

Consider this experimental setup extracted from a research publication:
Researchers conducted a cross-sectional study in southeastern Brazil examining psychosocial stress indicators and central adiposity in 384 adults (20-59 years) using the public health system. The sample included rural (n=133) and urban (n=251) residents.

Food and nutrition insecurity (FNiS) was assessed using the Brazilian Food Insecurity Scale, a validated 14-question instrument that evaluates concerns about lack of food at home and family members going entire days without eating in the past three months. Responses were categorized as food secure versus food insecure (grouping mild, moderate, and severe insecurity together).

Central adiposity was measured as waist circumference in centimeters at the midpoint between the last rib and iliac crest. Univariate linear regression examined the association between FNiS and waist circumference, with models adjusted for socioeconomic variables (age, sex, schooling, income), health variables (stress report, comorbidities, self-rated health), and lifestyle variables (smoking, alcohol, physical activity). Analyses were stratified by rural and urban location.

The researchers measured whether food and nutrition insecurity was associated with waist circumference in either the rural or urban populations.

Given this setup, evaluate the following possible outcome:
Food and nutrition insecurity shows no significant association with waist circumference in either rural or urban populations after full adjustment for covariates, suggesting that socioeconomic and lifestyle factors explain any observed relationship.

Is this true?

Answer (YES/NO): YES